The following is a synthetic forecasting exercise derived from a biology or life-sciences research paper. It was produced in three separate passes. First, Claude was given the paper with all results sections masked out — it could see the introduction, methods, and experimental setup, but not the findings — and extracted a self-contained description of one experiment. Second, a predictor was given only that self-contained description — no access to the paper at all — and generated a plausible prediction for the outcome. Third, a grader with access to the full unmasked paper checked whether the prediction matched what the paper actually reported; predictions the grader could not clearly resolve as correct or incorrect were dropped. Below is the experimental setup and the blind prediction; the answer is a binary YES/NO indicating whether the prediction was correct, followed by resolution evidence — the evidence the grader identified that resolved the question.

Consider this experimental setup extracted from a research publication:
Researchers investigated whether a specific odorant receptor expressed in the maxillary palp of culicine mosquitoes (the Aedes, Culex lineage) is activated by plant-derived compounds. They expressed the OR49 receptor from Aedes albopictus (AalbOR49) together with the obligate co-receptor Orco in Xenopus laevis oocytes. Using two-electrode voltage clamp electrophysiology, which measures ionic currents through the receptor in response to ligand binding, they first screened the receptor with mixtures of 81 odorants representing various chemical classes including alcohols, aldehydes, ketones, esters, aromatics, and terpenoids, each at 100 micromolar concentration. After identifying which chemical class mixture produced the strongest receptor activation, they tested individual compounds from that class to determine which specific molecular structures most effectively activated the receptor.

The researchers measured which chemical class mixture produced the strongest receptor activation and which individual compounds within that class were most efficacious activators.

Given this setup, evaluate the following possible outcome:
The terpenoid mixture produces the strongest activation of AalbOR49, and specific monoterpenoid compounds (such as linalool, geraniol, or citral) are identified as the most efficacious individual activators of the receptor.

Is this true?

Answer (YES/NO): NO